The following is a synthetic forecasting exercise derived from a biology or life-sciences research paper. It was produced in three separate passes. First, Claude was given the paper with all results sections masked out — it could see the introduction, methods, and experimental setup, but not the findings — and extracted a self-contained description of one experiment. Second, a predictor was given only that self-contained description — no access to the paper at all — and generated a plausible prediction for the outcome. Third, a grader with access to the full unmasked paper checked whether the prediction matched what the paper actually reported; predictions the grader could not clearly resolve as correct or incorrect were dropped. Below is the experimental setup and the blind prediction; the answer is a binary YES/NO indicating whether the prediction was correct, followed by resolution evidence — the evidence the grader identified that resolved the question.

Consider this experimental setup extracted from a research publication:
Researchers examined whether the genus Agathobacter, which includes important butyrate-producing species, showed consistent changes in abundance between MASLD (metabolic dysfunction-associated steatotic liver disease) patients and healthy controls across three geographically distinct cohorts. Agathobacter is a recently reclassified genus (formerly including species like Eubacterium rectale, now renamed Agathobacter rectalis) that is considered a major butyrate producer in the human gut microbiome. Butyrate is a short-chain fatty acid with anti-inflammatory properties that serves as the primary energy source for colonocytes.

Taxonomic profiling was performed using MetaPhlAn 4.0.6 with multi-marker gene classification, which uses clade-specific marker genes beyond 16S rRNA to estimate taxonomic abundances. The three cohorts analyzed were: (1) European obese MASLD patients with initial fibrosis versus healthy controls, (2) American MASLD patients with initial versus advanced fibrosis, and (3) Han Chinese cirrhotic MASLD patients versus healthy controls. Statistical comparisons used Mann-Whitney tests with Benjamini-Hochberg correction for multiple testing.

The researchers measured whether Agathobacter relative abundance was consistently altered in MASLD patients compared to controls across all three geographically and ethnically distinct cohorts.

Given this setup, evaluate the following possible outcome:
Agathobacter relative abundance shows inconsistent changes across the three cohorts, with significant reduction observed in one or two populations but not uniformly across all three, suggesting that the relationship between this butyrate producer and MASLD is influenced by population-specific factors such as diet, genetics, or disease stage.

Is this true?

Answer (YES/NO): NO